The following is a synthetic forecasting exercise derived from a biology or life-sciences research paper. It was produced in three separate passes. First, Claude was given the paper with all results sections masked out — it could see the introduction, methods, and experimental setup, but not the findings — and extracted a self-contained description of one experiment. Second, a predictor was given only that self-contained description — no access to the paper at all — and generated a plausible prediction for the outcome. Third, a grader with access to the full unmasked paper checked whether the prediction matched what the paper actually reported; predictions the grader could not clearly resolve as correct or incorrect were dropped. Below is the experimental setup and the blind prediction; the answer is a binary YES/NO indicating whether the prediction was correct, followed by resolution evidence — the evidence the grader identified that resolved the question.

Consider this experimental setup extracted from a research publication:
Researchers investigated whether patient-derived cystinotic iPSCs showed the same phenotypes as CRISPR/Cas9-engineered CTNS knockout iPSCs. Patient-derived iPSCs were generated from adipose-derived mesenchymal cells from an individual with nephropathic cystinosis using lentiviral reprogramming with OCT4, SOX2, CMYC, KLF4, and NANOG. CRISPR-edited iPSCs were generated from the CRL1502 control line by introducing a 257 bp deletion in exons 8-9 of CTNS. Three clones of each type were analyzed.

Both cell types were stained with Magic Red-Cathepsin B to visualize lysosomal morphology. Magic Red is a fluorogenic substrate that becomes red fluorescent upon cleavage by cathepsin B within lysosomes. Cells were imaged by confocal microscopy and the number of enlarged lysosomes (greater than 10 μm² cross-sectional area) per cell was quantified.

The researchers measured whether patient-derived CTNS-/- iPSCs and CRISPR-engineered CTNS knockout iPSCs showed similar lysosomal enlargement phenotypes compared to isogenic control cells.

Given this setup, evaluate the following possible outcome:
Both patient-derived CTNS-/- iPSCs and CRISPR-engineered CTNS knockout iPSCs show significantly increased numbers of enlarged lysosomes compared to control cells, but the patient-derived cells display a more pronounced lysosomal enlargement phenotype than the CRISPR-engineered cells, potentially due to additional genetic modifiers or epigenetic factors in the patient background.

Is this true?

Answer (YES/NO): NO